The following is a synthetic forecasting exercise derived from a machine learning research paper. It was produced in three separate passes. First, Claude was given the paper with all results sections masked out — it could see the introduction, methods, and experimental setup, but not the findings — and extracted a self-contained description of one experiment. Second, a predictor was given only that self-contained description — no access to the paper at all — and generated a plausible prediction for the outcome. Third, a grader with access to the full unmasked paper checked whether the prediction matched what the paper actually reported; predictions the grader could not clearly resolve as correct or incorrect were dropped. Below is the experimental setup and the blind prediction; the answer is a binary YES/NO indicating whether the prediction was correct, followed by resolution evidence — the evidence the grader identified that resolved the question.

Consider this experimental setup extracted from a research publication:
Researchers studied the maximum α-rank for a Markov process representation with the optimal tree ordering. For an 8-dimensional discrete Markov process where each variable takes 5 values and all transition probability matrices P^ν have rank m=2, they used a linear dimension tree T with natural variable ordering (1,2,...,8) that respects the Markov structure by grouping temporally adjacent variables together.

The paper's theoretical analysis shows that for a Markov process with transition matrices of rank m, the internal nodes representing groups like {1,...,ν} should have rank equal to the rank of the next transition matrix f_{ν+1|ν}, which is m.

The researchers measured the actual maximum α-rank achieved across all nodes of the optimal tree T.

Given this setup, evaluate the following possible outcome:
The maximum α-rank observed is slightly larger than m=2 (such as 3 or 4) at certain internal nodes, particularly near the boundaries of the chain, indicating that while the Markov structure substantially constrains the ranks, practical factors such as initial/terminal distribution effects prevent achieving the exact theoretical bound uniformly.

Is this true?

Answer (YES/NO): NO